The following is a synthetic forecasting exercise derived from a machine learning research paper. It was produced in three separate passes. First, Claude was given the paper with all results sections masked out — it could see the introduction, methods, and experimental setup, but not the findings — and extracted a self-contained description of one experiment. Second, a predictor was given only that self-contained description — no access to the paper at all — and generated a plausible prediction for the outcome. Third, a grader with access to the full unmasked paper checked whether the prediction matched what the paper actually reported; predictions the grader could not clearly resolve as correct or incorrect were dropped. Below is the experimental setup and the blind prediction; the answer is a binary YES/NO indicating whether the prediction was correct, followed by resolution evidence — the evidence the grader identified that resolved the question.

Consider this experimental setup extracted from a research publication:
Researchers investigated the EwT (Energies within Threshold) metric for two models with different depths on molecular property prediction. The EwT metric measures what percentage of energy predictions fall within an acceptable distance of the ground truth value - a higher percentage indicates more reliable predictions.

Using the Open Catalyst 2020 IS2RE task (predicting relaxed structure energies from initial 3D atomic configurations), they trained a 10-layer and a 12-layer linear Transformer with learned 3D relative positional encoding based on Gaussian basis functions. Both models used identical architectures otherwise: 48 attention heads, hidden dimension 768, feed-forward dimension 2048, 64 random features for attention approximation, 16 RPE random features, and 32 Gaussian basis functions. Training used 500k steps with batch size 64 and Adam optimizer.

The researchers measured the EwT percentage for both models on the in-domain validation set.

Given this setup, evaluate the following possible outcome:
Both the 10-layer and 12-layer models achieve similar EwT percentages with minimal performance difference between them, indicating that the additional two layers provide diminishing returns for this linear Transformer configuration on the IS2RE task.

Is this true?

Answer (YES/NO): NO